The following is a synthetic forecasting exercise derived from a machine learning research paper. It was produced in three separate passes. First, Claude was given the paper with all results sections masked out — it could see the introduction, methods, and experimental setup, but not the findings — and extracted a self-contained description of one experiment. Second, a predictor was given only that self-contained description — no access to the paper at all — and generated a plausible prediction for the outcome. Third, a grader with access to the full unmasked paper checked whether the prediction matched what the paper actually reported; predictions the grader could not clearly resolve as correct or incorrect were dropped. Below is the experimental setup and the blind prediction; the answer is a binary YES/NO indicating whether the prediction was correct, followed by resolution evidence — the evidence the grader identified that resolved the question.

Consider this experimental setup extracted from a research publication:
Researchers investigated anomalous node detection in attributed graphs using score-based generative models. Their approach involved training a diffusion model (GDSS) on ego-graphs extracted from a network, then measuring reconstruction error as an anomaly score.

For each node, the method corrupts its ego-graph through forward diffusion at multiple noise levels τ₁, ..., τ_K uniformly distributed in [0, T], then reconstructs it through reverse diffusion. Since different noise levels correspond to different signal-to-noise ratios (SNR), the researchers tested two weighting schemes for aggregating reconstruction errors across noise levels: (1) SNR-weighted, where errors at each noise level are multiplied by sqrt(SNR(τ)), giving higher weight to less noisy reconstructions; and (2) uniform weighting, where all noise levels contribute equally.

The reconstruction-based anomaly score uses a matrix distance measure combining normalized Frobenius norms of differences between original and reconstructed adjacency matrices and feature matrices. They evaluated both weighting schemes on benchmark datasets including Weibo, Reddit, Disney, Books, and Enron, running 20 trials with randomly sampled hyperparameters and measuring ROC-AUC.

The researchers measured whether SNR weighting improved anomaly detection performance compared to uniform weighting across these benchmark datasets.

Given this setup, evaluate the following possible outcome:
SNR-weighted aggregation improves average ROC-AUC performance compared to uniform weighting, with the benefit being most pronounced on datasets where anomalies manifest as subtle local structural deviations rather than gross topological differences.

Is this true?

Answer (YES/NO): NO